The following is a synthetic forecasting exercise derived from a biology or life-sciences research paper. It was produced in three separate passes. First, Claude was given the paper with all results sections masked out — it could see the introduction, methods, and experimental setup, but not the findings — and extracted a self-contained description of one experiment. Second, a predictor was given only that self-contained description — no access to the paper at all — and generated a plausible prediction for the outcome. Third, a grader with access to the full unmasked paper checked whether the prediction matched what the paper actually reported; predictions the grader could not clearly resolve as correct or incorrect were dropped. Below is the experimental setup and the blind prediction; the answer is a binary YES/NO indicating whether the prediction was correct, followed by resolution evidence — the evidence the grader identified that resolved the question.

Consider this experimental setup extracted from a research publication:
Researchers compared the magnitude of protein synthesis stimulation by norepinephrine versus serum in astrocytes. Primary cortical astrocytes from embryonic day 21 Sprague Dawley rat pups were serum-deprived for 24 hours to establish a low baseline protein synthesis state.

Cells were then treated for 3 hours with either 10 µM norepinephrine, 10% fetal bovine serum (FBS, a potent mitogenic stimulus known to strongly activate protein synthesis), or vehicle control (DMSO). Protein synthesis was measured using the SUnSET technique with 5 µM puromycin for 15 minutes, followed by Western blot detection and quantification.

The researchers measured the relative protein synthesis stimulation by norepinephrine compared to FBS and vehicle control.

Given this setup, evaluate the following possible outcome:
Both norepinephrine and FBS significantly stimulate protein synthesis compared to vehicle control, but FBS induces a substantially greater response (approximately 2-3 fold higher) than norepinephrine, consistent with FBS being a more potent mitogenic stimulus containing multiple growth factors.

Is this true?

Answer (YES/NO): NO